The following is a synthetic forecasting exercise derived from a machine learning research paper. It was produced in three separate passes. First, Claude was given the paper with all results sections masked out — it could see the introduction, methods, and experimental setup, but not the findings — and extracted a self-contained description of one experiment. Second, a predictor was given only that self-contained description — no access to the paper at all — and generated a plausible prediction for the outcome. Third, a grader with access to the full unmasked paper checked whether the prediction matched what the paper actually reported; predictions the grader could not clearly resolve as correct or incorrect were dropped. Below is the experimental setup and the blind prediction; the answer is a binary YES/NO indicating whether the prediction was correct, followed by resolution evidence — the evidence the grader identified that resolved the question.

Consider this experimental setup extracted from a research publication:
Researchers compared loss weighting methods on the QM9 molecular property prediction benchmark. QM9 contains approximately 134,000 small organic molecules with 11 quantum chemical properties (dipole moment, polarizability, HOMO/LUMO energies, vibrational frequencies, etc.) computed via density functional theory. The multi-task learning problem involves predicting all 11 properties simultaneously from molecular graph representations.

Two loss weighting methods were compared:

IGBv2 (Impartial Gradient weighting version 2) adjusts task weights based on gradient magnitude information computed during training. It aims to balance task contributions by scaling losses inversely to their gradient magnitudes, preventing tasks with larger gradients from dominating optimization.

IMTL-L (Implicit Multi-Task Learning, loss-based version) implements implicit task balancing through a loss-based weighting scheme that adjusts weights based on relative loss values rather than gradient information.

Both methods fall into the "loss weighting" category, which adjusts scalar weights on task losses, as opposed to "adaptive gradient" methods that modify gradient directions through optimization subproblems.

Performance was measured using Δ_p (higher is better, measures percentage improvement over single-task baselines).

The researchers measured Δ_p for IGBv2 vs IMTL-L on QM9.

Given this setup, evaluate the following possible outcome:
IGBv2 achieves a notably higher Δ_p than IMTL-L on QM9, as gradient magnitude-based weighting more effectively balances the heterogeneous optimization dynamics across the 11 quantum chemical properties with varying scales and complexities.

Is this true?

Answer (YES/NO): NO